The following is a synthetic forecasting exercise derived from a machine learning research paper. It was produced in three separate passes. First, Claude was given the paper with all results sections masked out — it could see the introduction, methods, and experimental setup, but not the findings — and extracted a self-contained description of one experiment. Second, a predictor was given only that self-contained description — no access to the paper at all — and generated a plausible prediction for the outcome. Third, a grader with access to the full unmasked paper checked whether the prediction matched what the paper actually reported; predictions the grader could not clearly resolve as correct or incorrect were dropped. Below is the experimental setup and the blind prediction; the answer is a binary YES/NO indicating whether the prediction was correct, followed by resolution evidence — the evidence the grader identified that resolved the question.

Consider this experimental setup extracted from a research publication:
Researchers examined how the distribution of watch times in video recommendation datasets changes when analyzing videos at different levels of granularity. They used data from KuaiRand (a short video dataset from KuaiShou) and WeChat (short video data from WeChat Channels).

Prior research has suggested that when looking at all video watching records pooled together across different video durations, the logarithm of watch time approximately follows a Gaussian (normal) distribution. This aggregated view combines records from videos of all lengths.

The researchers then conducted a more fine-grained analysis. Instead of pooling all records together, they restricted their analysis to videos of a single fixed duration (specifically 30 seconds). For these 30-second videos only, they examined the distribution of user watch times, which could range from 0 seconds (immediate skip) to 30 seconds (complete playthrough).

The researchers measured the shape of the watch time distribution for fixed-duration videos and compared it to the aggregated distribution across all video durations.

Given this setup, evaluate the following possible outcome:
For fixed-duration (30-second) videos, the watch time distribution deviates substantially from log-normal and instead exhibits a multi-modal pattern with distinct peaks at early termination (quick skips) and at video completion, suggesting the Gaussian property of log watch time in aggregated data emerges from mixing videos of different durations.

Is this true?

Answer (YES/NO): YES